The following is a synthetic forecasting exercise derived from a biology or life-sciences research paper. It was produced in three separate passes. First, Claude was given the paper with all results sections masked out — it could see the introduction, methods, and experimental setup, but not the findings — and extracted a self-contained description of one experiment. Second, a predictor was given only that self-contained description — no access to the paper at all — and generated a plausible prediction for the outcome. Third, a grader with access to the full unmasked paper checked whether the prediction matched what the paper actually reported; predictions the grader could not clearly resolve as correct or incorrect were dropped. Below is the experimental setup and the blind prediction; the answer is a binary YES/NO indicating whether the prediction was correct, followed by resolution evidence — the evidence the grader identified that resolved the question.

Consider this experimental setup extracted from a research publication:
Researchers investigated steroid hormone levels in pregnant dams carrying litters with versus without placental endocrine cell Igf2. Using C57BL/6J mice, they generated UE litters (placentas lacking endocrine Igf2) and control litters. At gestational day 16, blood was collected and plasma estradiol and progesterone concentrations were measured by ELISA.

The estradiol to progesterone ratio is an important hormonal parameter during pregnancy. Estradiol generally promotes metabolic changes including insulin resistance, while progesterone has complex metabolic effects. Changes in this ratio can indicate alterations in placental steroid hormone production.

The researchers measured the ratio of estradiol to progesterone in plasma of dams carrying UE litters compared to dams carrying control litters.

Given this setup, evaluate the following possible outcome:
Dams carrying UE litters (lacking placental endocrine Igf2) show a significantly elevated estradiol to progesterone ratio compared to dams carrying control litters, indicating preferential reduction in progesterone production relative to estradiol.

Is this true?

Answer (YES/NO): YES